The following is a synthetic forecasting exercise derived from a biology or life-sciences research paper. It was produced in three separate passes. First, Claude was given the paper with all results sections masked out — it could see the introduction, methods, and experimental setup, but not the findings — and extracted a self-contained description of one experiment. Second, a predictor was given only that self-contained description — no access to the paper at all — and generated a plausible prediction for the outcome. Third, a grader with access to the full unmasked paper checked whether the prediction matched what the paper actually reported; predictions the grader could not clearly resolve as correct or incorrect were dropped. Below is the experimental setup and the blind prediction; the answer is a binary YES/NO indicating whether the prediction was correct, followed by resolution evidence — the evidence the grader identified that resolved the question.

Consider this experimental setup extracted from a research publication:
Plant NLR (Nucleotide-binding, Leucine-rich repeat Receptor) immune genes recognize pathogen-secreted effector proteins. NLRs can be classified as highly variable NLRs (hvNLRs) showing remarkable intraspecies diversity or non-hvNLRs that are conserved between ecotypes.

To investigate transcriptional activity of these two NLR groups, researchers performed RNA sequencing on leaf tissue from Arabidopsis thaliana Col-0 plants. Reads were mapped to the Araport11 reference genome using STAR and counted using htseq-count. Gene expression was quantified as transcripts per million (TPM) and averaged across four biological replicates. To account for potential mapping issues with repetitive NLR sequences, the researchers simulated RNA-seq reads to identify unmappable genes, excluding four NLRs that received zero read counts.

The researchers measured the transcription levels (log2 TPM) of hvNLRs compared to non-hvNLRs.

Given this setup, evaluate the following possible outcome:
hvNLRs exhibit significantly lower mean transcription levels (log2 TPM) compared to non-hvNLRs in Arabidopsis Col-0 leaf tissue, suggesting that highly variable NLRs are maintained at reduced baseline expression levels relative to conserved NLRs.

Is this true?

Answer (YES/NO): NO